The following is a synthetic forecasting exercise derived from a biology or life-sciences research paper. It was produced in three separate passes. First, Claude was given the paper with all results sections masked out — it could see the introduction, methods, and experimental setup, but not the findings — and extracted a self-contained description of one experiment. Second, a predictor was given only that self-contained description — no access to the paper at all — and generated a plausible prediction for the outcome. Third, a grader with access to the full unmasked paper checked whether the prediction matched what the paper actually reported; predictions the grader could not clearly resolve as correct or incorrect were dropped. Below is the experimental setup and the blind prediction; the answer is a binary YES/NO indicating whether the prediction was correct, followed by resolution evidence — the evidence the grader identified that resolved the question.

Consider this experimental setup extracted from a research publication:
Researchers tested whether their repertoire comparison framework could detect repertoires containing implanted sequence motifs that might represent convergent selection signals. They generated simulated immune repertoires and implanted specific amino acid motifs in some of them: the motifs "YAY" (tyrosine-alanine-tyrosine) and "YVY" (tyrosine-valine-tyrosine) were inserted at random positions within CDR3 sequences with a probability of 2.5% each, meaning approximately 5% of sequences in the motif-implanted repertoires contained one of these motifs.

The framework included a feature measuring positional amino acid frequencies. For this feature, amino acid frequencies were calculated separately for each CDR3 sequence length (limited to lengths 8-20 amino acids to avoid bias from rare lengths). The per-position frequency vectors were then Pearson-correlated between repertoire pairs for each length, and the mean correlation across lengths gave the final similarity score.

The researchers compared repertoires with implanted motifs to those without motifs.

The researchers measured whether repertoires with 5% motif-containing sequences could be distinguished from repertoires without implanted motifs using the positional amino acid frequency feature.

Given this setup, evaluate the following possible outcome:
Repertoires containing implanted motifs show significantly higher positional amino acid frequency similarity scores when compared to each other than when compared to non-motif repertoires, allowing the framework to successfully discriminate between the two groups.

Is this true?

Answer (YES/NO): NO